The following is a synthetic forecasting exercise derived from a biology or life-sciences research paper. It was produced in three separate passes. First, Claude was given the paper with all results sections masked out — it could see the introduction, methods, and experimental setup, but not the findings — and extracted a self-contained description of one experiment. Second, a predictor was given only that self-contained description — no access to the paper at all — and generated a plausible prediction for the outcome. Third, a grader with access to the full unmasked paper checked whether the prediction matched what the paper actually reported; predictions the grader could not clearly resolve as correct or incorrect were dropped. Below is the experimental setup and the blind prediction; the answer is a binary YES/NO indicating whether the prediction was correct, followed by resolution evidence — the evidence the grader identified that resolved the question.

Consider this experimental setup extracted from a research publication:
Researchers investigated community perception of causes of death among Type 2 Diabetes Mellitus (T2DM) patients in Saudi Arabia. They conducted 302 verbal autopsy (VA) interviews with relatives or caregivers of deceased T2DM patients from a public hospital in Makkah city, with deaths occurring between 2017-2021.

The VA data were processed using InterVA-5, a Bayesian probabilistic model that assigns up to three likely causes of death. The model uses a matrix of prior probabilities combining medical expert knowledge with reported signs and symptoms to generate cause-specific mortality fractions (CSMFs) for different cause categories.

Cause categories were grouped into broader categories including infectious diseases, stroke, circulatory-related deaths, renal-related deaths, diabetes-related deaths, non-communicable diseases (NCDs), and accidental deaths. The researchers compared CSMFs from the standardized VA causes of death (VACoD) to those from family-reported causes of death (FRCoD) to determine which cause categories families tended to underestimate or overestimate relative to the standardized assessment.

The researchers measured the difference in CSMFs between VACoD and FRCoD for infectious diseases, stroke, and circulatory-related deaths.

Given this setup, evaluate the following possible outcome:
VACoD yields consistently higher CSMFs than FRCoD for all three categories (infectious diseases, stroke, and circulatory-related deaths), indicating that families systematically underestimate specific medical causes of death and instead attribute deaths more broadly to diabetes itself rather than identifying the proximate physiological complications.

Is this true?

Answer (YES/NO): YES